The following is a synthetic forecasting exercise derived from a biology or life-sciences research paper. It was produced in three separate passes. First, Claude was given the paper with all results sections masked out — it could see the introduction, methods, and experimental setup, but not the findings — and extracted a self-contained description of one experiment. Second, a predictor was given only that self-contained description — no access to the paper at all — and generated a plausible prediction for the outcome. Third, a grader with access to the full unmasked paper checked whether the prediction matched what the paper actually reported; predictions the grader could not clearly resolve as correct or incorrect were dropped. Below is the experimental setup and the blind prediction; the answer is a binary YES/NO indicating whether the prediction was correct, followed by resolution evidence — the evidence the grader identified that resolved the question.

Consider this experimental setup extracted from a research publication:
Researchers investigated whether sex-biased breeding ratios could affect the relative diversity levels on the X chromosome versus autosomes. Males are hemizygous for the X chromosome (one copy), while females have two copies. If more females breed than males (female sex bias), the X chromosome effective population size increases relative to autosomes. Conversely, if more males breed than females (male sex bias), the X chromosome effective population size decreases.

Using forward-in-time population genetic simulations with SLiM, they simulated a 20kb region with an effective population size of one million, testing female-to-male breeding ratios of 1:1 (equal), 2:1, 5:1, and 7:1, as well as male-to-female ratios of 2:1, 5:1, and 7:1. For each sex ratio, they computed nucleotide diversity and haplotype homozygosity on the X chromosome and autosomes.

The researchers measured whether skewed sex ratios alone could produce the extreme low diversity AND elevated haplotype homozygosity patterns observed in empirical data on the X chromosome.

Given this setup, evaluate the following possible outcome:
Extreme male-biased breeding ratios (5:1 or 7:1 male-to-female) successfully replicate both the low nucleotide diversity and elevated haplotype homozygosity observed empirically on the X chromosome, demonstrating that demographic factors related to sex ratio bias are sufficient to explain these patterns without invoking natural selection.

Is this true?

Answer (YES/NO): NO